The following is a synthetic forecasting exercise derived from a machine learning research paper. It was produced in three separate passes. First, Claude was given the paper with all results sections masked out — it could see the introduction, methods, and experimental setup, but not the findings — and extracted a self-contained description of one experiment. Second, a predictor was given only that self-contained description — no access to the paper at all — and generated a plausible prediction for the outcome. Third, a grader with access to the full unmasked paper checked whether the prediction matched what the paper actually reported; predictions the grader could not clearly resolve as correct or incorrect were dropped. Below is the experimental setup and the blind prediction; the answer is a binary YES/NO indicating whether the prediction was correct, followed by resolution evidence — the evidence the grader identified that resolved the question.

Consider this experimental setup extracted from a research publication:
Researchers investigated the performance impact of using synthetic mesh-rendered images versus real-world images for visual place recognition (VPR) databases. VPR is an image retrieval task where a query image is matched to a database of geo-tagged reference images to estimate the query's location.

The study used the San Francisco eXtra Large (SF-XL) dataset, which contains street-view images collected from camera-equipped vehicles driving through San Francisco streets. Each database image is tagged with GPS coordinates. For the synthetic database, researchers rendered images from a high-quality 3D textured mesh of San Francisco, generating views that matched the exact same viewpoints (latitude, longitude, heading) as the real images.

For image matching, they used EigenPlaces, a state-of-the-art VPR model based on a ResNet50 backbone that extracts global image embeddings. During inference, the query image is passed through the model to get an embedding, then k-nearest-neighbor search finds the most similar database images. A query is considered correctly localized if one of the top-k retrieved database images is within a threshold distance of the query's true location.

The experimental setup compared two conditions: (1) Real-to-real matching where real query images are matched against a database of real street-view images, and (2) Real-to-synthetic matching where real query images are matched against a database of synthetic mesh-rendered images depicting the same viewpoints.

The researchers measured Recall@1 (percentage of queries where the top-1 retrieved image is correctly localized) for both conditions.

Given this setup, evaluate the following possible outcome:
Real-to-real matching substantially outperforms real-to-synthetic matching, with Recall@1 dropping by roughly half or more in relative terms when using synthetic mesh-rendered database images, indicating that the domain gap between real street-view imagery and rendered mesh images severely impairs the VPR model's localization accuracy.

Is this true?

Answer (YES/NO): NO